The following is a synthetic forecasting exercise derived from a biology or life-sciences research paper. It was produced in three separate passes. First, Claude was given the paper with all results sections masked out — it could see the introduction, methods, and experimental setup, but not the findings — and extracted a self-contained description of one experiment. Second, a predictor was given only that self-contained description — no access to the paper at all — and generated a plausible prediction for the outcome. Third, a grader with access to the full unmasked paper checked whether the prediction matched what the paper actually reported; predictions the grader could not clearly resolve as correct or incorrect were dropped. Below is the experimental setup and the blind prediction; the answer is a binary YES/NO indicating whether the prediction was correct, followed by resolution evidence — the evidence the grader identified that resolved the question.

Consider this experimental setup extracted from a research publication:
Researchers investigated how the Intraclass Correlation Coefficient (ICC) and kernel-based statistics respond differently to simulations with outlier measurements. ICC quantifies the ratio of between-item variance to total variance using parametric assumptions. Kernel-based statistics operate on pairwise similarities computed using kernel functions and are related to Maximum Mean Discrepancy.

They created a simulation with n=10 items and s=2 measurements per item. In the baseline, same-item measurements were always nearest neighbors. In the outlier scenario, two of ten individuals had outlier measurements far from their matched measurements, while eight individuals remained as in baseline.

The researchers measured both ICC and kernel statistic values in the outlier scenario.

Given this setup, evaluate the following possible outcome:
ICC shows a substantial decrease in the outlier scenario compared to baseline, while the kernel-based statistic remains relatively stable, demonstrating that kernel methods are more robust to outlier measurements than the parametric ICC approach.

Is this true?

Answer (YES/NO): NO